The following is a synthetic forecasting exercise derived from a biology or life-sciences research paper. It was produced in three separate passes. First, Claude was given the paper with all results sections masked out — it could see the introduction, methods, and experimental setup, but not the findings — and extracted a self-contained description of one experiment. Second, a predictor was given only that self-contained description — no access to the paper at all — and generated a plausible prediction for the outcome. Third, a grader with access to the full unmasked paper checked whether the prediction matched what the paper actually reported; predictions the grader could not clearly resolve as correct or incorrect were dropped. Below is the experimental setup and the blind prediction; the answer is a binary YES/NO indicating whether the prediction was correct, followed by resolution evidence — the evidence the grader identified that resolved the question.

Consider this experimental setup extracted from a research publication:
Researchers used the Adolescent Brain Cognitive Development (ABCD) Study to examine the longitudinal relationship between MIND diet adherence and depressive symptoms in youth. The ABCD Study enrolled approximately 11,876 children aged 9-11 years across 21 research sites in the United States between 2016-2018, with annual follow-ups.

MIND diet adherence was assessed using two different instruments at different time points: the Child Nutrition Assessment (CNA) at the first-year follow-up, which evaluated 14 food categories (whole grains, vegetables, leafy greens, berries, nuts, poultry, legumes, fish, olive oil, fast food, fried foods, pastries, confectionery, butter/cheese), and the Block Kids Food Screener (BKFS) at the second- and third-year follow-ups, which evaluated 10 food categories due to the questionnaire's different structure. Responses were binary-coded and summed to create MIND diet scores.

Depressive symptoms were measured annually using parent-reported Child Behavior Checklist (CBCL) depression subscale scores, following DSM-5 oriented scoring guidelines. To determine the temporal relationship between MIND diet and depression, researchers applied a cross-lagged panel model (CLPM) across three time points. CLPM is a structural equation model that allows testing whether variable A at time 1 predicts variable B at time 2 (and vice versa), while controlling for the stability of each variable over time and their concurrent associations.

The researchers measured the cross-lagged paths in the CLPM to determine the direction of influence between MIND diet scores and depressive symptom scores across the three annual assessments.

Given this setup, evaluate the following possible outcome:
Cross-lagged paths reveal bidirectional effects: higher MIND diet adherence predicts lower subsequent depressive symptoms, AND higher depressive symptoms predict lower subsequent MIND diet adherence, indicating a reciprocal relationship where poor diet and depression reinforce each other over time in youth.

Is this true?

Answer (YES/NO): NO